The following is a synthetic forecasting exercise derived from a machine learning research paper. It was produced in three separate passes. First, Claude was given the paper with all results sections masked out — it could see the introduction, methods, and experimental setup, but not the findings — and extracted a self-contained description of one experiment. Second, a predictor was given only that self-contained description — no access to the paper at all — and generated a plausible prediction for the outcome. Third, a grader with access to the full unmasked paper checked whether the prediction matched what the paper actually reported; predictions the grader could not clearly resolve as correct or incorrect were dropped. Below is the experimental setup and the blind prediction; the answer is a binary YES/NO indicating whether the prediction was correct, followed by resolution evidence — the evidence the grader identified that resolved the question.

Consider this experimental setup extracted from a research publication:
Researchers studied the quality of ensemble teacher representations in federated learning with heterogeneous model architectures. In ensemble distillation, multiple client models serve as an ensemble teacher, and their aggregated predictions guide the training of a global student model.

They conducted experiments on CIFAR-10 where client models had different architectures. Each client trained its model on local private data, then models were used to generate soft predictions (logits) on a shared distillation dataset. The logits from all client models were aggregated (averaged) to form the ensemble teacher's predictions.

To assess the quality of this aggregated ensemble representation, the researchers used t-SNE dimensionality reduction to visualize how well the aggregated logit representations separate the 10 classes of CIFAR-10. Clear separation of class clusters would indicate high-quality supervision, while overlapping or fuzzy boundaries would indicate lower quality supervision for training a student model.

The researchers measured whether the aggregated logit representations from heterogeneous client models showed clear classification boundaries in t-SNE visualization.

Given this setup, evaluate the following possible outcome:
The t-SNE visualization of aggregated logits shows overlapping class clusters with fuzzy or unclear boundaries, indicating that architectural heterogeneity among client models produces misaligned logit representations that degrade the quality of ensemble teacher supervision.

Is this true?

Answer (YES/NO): YES